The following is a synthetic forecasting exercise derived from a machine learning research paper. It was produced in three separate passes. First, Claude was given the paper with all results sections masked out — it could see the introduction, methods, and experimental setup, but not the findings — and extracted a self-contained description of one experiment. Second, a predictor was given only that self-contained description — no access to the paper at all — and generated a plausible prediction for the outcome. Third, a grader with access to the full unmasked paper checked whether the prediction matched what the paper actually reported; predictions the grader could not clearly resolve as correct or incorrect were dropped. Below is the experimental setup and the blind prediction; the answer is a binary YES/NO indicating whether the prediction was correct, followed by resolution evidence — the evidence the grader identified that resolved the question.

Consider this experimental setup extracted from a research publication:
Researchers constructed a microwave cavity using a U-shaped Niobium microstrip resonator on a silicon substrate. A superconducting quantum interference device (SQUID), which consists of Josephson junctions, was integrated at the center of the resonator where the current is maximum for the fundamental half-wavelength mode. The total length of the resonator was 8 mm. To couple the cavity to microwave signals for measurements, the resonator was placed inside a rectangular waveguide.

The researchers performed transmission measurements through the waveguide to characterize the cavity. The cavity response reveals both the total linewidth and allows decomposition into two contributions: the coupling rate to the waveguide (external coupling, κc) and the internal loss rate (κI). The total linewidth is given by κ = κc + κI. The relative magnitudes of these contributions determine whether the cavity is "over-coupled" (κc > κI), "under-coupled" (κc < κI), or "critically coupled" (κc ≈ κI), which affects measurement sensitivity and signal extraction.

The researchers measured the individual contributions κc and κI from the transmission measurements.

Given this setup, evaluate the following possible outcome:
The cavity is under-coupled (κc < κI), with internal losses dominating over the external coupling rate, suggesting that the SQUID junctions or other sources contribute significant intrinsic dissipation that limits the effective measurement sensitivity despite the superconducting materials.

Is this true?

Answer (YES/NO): NO